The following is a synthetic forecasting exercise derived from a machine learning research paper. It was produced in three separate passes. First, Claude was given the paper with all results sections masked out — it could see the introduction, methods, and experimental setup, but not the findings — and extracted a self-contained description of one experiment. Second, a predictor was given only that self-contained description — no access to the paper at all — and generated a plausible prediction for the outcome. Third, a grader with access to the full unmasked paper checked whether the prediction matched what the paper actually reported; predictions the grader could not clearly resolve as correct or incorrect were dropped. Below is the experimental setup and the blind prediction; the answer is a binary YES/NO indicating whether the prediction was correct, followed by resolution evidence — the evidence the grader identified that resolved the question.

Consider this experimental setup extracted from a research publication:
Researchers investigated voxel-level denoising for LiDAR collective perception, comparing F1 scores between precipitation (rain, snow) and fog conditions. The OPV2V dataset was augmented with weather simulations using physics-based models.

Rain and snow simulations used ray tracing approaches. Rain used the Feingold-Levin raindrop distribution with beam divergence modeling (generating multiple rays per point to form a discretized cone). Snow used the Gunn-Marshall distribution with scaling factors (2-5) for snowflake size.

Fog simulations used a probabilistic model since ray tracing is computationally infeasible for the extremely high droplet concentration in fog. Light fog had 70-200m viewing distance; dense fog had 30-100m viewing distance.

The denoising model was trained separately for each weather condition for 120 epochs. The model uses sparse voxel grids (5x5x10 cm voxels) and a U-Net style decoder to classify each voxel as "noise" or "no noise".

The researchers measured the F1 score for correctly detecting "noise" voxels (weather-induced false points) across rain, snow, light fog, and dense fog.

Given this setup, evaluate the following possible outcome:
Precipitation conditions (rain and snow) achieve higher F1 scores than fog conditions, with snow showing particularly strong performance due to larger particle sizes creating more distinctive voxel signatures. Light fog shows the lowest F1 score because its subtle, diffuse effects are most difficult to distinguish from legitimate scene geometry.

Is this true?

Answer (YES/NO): NO